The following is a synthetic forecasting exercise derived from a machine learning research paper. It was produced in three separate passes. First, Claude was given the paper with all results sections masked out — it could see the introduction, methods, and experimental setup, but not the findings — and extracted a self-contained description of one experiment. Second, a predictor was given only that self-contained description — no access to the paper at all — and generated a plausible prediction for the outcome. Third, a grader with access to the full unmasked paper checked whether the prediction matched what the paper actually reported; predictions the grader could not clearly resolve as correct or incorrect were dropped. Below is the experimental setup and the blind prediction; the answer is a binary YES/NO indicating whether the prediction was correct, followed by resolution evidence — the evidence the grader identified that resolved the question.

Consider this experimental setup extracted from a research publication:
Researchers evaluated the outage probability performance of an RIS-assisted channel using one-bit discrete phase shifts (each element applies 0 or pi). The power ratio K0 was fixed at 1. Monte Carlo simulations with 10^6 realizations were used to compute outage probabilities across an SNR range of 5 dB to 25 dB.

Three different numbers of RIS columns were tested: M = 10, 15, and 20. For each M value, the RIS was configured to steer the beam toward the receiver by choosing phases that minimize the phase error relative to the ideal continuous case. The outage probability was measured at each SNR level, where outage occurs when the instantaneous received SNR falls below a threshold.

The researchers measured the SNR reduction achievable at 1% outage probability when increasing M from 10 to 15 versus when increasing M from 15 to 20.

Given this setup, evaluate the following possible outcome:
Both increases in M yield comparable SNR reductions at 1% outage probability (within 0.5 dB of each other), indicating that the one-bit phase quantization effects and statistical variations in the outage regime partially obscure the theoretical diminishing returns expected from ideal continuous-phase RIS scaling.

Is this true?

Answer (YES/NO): NO